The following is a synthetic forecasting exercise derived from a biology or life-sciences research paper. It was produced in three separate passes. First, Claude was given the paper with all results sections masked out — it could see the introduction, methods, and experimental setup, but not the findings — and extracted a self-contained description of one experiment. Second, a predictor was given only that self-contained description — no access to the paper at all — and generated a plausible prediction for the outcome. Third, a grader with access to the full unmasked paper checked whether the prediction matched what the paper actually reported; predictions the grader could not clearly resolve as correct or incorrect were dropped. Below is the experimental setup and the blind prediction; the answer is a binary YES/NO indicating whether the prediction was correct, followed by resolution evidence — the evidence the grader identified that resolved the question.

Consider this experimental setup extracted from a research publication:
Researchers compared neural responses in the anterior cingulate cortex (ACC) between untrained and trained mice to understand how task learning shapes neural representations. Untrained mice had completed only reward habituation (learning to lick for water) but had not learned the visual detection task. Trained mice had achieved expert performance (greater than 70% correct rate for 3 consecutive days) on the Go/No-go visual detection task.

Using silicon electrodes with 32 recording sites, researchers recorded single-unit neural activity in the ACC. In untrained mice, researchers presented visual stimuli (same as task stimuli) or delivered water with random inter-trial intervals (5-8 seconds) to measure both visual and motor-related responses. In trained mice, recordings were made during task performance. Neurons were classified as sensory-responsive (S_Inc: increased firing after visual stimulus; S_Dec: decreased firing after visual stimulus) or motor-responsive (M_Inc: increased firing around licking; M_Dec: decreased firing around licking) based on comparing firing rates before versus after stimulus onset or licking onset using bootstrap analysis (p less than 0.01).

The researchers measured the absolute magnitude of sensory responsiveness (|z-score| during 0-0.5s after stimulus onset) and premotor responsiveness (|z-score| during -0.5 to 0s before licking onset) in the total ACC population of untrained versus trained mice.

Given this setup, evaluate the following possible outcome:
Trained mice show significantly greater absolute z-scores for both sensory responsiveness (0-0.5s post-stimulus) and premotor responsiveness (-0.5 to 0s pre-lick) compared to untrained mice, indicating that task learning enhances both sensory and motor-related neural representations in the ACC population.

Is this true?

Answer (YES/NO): NO